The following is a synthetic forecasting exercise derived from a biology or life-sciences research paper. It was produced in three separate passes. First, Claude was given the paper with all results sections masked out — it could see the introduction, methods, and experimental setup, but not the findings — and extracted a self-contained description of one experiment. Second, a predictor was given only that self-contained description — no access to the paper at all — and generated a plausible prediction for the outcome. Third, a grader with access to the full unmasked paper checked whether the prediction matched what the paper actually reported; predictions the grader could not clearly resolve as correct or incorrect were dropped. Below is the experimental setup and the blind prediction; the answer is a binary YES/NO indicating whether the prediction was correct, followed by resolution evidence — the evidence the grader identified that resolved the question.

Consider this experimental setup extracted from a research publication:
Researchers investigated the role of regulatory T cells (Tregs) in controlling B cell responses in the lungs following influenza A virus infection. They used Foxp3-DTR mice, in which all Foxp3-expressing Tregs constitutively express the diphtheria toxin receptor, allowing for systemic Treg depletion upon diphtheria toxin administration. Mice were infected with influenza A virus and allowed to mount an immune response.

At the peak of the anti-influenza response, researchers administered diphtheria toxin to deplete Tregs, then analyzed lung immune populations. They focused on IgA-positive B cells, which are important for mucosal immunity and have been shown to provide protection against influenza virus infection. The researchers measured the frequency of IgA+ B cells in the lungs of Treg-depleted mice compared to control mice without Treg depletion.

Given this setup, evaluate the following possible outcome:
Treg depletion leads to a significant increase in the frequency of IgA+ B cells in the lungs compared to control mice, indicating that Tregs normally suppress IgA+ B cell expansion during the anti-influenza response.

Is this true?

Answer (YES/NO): YES